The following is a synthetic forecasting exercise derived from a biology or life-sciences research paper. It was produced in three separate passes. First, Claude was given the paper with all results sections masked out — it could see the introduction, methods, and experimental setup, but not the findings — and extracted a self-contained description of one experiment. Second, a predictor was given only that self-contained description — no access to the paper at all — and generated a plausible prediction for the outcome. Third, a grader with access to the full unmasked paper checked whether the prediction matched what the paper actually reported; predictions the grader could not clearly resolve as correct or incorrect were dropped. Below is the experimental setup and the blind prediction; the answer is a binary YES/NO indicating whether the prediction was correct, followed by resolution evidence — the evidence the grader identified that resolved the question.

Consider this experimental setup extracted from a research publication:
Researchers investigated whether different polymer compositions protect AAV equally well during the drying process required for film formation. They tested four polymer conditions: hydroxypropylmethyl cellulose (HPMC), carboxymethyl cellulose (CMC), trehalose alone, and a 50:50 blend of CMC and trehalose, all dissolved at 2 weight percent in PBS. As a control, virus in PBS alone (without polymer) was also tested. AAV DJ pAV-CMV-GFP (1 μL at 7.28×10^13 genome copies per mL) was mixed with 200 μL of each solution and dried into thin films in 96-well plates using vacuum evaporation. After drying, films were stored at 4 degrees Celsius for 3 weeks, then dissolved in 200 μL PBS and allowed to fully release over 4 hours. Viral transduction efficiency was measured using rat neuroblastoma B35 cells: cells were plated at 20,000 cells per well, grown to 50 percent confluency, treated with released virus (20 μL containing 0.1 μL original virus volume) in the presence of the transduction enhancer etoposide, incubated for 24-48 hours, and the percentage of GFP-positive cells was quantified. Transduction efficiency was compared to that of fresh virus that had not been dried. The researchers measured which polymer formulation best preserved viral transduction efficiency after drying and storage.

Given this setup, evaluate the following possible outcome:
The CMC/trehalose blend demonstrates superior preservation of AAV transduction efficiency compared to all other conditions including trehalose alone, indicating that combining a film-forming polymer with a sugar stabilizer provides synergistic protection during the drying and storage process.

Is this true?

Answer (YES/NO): NO